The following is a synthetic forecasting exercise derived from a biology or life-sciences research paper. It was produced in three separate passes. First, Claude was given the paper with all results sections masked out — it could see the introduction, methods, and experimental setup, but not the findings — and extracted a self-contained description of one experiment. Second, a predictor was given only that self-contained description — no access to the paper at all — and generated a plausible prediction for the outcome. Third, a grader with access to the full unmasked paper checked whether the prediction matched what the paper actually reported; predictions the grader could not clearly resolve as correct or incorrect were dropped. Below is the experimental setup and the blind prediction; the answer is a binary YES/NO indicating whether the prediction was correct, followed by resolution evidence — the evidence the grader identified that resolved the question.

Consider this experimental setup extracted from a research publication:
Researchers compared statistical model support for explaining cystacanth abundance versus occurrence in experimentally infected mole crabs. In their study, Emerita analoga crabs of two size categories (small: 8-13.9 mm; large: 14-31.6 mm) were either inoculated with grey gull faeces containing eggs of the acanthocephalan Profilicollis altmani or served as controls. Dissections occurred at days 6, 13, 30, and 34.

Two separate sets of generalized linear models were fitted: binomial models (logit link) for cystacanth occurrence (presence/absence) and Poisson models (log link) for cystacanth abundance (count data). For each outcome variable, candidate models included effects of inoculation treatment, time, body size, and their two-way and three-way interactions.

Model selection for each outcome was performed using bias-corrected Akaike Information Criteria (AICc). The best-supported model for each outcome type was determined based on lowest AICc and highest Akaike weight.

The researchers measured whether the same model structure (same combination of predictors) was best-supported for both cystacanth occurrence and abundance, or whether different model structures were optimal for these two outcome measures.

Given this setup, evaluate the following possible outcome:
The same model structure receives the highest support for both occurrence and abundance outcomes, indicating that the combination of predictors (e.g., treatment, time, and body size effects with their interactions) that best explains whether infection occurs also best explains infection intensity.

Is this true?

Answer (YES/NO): YES